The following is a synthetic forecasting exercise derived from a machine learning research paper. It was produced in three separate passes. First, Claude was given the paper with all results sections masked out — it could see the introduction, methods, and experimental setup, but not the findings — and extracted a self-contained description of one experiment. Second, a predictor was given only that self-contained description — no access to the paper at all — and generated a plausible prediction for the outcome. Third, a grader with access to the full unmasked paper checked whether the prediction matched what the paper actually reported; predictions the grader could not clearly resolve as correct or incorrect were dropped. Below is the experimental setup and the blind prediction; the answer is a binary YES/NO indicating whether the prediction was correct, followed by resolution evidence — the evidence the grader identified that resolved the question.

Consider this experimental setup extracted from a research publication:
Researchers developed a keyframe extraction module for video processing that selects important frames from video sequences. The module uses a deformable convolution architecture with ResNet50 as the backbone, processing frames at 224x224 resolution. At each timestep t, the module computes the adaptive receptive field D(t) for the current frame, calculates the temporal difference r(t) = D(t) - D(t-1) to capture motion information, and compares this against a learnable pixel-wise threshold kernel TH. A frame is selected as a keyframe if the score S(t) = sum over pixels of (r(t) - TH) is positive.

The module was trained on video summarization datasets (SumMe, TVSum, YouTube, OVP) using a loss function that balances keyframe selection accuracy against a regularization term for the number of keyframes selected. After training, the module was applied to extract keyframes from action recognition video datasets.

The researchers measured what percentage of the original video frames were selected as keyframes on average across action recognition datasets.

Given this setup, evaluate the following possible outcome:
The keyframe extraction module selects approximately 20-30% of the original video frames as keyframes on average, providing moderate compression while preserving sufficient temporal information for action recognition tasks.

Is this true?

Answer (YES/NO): YES